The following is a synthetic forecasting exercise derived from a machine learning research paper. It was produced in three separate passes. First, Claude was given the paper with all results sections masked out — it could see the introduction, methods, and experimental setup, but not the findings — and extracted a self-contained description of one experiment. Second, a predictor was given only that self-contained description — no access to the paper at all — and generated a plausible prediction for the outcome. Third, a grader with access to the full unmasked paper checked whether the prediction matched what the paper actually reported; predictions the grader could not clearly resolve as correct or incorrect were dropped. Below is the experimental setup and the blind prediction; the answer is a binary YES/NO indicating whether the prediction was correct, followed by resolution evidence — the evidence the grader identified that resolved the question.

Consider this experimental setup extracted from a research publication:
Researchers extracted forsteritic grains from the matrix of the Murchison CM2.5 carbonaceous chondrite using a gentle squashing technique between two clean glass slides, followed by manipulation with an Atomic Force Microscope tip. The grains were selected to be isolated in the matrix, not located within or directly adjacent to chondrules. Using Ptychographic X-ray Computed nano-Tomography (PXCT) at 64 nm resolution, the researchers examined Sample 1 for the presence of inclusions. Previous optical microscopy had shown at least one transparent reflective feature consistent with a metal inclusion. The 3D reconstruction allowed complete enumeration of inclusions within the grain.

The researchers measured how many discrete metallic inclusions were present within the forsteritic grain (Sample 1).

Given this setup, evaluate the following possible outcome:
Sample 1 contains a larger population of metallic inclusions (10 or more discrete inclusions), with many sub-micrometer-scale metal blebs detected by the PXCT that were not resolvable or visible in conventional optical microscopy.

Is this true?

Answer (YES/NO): NO